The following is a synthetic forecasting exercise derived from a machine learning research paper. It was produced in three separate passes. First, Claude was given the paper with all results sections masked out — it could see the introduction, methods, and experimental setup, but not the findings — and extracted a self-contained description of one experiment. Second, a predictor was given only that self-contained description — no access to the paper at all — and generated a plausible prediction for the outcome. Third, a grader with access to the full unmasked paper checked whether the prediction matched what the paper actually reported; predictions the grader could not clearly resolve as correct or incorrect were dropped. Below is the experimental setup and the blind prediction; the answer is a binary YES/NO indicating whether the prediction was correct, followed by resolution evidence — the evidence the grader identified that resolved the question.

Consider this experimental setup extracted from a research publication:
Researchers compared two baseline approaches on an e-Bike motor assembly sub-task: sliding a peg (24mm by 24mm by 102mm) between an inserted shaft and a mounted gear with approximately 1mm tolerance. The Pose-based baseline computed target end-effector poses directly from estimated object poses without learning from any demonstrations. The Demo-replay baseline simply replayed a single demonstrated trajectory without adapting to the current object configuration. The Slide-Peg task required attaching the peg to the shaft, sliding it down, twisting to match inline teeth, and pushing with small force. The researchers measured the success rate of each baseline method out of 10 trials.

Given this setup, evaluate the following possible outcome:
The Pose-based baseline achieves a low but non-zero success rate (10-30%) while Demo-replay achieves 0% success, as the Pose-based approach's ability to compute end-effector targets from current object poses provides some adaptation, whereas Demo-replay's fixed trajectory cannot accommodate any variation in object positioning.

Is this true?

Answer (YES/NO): NO